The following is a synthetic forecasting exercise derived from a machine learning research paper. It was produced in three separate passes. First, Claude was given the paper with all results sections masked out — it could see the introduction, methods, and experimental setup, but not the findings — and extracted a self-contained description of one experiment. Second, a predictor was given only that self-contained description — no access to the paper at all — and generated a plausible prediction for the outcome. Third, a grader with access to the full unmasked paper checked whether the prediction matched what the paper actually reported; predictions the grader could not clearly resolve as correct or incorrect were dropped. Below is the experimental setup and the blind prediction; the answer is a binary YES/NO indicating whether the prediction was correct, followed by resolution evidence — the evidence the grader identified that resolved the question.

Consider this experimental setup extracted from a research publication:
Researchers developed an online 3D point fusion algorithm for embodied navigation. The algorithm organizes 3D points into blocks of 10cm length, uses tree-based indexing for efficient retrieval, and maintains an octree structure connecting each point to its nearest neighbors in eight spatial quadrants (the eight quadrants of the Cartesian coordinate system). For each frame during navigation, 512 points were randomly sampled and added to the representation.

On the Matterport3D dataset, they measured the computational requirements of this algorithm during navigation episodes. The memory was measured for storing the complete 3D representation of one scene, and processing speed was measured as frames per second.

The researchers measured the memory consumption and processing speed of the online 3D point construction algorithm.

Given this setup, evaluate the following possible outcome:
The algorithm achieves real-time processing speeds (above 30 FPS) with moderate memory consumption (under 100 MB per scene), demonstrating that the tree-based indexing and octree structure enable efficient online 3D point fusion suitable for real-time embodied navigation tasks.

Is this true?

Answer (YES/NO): NO